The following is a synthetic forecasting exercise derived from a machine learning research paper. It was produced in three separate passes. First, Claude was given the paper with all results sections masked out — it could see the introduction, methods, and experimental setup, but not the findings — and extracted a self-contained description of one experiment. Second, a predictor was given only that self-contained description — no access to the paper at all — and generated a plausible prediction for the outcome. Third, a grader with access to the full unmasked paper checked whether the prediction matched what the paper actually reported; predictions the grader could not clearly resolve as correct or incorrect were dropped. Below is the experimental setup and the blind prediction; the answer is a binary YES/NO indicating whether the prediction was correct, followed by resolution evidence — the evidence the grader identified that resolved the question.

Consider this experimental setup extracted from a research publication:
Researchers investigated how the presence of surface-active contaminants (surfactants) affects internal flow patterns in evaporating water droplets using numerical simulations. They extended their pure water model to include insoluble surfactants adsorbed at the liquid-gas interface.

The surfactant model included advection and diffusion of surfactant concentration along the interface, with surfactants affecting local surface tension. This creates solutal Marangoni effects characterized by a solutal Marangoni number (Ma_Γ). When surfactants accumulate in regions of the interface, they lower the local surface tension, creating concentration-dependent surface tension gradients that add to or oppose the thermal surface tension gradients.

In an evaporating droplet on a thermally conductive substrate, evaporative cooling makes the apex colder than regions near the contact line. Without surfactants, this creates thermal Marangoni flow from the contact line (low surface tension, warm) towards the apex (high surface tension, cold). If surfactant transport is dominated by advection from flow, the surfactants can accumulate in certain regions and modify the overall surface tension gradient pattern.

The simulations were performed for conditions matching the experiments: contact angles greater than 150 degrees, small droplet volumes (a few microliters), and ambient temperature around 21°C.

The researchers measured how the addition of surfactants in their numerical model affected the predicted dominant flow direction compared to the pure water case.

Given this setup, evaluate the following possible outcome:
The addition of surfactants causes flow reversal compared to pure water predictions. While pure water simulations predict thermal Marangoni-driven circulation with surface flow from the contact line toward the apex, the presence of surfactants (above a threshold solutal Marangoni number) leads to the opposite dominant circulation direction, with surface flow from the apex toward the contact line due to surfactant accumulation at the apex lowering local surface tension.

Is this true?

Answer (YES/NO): NO